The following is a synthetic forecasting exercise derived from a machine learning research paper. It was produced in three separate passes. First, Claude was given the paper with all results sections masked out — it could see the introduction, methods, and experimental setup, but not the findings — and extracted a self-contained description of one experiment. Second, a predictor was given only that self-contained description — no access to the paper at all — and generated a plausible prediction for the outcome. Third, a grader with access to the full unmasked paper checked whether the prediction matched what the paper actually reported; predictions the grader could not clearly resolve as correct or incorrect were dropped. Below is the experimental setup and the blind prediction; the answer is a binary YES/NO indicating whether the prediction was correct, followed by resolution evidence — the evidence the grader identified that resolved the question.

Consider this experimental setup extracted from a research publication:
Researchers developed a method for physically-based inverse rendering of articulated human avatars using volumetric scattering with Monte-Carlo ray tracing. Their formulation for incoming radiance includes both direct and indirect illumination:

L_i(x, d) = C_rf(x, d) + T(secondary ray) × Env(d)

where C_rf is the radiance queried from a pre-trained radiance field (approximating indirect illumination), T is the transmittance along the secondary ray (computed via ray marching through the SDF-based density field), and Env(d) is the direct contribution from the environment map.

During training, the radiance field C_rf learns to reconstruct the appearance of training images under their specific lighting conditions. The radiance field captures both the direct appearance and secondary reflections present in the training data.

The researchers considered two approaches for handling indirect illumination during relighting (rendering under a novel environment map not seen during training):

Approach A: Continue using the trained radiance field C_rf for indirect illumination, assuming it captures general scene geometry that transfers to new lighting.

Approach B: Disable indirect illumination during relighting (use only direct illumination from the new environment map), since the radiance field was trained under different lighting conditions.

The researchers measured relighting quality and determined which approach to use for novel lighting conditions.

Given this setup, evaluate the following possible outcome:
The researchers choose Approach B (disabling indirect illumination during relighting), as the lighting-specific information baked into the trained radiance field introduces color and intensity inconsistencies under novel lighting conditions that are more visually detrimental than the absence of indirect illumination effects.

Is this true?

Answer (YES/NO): YES